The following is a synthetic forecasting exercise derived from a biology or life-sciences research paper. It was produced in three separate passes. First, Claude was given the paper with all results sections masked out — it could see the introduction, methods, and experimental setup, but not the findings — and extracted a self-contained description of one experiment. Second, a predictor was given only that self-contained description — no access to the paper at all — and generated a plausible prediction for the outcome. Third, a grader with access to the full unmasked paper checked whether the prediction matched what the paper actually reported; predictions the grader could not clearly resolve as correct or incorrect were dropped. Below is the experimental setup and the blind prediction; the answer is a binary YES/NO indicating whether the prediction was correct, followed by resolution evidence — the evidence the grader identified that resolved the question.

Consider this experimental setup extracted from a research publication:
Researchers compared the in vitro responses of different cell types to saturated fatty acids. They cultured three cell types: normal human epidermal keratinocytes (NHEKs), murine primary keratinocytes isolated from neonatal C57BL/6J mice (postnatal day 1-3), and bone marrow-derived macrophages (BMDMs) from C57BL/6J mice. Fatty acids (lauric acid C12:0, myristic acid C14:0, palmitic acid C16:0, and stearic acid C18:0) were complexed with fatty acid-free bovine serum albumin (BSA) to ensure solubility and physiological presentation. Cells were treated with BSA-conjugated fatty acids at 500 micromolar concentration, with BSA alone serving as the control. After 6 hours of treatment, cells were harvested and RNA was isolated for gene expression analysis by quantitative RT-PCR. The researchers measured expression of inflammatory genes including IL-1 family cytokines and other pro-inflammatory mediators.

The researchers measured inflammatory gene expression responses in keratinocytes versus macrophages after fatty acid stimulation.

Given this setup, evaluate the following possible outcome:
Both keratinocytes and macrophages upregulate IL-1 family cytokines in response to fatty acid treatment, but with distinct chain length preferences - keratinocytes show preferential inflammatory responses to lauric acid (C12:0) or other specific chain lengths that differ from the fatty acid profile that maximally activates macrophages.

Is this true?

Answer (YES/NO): NO